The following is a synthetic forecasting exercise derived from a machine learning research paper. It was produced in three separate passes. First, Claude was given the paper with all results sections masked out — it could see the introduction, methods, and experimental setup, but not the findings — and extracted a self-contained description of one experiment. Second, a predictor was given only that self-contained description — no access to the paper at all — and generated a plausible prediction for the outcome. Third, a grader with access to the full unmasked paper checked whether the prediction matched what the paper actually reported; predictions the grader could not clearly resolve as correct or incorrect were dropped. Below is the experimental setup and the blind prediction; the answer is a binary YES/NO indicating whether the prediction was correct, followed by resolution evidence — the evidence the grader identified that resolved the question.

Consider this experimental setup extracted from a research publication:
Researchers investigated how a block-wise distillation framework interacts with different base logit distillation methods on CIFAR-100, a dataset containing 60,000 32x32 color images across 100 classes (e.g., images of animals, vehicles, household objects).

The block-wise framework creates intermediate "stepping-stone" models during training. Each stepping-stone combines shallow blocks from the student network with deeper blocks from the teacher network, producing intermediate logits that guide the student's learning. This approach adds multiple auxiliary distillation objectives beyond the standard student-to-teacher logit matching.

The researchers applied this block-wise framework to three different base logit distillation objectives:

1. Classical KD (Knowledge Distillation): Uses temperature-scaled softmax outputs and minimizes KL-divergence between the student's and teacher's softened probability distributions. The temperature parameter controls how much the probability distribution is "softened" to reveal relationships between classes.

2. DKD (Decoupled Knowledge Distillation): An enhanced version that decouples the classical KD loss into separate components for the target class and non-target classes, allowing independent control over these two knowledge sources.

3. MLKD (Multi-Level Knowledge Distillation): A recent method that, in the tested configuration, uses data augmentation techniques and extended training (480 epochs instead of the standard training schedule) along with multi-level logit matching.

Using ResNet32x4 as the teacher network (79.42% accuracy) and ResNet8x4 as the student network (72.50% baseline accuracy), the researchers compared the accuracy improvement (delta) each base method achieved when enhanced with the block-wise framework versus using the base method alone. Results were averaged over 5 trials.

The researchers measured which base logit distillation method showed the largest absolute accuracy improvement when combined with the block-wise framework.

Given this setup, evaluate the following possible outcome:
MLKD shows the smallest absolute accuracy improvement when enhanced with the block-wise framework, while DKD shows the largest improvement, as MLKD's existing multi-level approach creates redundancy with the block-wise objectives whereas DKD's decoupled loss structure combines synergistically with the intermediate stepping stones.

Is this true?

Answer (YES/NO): NO